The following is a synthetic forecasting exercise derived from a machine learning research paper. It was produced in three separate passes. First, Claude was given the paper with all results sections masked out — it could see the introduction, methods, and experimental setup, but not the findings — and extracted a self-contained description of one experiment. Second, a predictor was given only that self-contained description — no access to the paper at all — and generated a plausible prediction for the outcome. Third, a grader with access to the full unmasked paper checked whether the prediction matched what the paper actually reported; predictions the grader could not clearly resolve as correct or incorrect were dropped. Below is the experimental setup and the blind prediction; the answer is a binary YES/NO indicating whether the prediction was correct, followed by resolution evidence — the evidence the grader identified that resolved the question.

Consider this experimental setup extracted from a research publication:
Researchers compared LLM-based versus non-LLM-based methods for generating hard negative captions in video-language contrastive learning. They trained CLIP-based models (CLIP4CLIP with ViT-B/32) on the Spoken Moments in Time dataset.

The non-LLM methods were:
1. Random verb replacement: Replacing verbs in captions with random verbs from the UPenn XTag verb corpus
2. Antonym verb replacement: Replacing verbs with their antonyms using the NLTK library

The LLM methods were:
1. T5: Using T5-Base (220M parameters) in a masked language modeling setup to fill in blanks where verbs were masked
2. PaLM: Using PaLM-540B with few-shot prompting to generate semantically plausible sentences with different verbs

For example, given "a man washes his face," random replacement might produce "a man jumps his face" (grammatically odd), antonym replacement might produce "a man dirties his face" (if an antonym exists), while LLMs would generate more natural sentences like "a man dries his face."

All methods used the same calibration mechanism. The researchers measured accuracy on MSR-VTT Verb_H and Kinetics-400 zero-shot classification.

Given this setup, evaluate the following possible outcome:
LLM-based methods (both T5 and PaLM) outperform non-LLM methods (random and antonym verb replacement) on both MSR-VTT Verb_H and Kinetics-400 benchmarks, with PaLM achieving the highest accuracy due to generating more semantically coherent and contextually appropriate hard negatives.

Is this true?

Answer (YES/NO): YES